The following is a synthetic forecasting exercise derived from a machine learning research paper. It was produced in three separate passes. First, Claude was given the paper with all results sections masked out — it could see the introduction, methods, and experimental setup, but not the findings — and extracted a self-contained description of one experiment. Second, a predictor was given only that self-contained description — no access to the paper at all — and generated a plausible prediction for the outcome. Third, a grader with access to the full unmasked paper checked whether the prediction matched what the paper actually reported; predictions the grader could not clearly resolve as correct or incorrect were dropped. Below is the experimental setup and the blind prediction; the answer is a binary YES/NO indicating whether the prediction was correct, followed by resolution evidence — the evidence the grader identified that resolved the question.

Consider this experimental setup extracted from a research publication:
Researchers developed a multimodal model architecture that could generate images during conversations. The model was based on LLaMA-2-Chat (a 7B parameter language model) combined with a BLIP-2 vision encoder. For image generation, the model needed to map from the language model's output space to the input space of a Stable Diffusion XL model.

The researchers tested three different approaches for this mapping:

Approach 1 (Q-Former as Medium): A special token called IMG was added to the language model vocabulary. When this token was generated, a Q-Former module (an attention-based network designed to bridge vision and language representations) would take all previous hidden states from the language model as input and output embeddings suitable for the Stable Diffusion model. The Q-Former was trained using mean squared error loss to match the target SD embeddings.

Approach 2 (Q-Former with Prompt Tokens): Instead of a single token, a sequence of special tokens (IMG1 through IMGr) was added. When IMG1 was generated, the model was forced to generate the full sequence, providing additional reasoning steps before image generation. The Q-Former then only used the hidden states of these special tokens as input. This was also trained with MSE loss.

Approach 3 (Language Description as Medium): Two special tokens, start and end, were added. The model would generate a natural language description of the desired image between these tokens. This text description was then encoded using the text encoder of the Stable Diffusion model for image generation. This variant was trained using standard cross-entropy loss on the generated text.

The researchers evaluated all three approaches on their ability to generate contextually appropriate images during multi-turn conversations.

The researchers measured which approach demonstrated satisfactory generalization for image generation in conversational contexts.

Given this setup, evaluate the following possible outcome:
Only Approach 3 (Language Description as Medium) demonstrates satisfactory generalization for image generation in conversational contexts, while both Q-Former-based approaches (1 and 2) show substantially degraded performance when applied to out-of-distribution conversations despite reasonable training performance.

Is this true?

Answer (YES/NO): NO